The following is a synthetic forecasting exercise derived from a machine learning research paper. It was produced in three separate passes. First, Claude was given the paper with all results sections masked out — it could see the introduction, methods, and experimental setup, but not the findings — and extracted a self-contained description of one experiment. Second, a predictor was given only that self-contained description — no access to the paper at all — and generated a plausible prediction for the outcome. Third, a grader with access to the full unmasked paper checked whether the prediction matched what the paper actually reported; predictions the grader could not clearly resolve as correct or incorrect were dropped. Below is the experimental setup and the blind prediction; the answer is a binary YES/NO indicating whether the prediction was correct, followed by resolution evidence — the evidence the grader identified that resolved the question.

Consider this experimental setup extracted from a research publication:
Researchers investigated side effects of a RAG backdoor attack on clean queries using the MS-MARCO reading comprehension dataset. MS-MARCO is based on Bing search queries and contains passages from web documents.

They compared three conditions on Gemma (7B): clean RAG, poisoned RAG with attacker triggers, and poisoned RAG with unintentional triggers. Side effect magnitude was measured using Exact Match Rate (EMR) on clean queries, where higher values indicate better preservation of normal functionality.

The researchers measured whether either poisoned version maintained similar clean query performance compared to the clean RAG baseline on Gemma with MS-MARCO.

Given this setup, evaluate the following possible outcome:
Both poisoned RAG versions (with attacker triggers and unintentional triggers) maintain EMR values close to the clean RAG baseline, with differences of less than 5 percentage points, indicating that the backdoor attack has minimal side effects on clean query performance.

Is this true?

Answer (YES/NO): YES